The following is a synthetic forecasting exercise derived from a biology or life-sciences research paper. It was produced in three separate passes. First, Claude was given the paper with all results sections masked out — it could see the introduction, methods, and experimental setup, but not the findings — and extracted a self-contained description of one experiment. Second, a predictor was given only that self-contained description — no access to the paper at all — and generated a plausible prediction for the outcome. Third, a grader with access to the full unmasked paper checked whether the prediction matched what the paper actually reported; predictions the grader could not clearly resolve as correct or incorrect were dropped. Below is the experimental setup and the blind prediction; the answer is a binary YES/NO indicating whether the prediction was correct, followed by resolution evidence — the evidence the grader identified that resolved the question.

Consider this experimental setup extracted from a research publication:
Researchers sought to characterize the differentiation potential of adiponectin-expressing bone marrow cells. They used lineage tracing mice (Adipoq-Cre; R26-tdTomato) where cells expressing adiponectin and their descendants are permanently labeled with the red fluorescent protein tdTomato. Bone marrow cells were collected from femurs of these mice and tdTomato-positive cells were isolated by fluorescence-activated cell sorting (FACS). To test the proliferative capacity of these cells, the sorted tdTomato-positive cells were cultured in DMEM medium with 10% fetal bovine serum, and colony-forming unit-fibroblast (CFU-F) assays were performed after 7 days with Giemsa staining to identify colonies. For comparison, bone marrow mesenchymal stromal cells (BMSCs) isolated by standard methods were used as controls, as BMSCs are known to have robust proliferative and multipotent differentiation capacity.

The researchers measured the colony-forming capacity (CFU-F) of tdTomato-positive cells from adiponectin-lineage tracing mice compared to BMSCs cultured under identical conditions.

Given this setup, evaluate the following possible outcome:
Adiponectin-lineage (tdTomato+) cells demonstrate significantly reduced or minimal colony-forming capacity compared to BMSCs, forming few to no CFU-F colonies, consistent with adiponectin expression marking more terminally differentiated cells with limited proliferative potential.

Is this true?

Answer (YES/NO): YES